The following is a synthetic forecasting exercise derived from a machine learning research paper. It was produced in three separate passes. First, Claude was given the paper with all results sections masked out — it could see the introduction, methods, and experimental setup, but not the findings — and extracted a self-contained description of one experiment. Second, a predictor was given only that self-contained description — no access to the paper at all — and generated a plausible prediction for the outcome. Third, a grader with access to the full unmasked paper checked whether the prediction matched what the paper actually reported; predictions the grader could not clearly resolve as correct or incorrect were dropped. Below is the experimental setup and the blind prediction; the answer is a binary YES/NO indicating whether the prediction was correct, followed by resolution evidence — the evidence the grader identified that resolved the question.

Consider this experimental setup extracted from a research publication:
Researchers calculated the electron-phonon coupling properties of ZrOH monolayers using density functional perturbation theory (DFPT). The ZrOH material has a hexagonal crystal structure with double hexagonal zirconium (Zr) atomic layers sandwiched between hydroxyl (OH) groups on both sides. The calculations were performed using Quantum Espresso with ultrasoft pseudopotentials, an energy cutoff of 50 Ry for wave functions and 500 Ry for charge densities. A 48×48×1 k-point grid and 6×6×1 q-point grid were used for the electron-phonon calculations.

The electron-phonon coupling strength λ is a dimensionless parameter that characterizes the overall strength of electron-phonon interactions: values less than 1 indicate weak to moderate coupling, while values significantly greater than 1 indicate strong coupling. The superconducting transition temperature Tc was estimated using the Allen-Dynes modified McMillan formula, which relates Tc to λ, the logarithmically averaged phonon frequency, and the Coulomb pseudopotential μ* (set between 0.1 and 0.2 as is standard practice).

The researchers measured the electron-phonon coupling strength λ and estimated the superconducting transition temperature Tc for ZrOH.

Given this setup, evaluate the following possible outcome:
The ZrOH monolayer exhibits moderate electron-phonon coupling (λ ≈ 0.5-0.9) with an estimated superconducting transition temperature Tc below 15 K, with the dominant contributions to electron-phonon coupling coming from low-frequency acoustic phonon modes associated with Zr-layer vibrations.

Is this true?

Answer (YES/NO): NO